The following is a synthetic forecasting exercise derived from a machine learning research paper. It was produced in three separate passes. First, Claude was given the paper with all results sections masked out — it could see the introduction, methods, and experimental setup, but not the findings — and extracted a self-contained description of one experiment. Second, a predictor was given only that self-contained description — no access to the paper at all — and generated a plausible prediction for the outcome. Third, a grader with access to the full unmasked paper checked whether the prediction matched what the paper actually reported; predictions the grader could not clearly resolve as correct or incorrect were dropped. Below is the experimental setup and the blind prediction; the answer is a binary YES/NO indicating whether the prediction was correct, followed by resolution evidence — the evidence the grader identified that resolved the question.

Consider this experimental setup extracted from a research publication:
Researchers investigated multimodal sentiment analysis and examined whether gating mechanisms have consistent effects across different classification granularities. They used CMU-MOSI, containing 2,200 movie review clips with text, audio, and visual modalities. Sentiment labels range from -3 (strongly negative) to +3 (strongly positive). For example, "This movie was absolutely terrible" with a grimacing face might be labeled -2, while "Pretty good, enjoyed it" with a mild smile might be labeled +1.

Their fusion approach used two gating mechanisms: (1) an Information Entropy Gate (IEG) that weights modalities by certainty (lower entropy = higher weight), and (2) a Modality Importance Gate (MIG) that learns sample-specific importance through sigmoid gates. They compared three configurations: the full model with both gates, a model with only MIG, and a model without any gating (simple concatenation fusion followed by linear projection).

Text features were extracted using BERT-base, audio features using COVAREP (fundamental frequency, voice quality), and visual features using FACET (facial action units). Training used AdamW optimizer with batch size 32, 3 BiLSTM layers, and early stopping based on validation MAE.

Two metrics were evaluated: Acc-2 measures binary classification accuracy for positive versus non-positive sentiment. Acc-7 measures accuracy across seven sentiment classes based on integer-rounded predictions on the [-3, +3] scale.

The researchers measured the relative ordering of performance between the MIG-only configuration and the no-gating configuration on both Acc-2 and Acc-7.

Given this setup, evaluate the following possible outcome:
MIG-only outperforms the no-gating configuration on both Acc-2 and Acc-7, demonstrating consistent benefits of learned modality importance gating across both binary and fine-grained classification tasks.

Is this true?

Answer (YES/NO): NO